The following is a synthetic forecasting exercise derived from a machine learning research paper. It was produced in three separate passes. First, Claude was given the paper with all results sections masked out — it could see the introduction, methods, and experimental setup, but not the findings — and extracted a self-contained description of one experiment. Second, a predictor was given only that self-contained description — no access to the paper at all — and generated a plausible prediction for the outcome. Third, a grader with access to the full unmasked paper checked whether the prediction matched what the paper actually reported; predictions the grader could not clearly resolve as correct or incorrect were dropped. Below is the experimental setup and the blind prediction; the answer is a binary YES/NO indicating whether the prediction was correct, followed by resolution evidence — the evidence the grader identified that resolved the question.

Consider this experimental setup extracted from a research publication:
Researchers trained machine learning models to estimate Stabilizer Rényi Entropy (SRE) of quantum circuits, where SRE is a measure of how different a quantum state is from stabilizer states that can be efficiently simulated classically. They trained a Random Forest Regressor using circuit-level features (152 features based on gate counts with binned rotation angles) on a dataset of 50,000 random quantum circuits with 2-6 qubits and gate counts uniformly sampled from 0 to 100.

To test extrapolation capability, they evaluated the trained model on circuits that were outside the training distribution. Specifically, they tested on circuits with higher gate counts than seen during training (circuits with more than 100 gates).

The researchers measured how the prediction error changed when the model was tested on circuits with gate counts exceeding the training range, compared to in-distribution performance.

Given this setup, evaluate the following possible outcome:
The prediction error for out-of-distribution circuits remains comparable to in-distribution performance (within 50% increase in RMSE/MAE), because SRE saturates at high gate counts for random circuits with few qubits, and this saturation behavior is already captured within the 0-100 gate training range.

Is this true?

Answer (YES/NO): NO